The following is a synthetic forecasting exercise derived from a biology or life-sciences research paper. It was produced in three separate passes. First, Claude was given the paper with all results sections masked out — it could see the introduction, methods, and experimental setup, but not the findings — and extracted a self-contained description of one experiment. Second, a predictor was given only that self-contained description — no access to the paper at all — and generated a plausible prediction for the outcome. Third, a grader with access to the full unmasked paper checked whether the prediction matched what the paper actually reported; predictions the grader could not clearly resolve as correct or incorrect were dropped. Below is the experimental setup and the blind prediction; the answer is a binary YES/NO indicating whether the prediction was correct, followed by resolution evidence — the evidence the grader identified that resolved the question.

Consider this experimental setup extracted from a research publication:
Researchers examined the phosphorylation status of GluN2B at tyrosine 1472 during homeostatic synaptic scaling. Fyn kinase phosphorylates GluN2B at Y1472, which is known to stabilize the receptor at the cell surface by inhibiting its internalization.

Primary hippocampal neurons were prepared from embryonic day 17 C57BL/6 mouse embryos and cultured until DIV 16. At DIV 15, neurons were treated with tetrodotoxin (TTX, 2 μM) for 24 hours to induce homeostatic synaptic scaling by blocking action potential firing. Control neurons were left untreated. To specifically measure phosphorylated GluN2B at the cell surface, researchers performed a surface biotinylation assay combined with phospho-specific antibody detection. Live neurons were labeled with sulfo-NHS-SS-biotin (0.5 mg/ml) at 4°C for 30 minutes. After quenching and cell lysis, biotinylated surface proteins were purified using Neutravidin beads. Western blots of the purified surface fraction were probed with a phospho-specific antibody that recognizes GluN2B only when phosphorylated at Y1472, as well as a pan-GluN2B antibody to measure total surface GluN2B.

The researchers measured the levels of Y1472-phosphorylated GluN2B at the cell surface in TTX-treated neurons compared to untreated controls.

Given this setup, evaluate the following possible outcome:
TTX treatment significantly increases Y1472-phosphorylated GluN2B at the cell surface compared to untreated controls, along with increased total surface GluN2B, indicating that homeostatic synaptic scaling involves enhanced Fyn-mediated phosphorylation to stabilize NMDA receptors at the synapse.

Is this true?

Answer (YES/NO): YES